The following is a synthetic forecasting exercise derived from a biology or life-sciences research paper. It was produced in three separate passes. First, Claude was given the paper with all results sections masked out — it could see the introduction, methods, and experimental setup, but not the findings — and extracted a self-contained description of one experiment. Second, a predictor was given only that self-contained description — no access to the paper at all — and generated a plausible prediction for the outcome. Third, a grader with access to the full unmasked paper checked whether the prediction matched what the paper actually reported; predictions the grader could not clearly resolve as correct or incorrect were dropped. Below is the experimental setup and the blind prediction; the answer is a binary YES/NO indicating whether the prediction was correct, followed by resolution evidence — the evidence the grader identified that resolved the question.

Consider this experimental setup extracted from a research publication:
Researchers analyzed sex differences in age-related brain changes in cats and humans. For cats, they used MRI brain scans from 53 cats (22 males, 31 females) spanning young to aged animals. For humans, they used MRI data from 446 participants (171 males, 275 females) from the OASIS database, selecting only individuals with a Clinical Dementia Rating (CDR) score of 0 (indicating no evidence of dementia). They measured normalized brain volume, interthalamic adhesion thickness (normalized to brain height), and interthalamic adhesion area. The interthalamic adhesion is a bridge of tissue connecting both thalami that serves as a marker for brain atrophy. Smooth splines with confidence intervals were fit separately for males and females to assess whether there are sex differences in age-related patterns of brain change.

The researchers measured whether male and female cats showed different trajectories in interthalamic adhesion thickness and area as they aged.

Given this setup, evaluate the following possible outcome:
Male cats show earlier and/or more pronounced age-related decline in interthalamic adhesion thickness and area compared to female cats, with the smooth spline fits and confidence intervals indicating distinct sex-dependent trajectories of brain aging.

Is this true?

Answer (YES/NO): YES